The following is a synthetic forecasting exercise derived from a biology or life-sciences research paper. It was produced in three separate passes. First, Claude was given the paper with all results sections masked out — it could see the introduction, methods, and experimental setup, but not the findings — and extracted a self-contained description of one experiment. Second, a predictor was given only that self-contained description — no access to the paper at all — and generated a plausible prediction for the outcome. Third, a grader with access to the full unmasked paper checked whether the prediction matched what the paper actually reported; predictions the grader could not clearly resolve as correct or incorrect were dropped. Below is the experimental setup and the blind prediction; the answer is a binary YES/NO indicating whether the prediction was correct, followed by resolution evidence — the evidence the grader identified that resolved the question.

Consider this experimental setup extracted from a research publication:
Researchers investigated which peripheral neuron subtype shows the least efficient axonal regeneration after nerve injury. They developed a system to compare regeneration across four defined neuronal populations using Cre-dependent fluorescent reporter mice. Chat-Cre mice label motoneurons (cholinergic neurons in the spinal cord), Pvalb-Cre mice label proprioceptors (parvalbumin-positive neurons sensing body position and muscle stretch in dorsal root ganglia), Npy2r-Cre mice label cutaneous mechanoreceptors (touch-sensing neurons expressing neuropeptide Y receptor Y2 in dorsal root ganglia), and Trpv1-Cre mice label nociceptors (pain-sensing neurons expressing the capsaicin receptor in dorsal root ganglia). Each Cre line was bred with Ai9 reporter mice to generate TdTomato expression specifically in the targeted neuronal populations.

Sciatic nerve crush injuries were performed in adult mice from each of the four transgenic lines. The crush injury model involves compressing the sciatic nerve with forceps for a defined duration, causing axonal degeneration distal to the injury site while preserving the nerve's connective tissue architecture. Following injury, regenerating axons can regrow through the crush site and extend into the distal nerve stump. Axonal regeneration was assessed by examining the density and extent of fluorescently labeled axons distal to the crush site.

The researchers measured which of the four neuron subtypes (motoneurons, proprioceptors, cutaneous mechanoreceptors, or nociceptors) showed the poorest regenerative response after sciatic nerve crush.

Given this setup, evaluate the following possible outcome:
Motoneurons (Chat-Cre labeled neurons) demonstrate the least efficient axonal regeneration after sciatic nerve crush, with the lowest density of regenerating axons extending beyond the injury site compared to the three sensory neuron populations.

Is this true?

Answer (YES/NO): NO